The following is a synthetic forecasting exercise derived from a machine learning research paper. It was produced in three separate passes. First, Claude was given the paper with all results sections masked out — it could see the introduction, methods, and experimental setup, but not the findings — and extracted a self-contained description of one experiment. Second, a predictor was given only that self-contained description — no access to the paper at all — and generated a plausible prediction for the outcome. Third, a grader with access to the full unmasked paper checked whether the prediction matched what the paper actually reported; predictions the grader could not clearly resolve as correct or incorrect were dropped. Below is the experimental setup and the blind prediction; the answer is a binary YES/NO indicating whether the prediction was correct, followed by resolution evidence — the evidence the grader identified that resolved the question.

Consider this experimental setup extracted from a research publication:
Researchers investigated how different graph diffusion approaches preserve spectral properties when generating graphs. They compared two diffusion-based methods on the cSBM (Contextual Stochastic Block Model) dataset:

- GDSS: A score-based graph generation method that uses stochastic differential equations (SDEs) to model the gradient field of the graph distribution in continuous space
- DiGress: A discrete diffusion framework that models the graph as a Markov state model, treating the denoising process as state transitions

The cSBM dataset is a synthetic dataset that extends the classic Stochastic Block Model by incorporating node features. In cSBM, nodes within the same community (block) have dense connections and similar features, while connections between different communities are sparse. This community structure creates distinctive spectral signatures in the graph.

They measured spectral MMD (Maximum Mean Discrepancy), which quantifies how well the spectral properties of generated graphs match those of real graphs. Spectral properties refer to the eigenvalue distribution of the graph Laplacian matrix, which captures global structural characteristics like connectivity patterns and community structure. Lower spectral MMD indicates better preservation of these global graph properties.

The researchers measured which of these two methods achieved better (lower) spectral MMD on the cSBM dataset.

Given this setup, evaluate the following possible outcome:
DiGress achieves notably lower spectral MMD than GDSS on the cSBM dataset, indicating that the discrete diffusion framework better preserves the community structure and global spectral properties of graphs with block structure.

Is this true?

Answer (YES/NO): NO